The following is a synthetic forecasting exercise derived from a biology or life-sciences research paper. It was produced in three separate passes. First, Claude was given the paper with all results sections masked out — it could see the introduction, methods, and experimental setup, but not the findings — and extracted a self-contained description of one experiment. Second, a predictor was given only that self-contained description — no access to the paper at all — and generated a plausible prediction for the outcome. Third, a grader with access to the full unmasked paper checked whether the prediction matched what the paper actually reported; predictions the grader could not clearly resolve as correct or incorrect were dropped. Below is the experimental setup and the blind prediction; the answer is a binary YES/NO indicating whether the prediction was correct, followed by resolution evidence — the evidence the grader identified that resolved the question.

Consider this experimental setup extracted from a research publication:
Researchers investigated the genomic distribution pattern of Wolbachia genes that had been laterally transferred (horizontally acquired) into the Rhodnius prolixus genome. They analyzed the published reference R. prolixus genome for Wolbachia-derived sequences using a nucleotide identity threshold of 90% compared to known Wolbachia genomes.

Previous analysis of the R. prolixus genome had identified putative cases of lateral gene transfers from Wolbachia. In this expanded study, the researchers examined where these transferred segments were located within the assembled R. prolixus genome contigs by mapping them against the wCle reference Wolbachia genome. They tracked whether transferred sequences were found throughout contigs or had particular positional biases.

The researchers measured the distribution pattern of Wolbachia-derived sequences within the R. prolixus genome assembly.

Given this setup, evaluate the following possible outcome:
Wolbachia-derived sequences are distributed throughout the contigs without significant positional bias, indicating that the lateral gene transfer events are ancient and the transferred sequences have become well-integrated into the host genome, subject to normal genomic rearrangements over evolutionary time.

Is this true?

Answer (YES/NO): NO